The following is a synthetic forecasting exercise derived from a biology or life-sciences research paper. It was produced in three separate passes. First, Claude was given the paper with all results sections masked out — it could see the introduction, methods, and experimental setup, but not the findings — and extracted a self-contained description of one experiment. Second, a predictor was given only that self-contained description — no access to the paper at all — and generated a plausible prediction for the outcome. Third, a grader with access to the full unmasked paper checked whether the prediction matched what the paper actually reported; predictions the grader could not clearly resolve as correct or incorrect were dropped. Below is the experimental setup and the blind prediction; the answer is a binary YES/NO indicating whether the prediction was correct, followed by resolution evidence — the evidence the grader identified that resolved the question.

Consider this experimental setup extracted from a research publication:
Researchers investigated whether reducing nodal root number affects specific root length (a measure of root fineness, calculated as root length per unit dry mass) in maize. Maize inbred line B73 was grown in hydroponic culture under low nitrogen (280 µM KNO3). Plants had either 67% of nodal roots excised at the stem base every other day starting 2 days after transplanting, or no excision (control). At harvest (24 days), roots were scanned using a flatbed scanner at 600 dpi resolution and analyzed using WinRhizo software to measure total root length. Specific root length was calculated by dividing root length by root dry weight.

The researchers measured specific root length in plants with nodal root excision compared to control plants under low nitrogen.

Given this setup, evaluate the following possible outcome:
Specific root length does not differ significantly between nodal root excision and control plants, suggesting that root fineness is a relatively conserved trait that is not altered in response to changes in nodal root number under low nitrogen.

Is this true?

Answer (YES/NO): NO